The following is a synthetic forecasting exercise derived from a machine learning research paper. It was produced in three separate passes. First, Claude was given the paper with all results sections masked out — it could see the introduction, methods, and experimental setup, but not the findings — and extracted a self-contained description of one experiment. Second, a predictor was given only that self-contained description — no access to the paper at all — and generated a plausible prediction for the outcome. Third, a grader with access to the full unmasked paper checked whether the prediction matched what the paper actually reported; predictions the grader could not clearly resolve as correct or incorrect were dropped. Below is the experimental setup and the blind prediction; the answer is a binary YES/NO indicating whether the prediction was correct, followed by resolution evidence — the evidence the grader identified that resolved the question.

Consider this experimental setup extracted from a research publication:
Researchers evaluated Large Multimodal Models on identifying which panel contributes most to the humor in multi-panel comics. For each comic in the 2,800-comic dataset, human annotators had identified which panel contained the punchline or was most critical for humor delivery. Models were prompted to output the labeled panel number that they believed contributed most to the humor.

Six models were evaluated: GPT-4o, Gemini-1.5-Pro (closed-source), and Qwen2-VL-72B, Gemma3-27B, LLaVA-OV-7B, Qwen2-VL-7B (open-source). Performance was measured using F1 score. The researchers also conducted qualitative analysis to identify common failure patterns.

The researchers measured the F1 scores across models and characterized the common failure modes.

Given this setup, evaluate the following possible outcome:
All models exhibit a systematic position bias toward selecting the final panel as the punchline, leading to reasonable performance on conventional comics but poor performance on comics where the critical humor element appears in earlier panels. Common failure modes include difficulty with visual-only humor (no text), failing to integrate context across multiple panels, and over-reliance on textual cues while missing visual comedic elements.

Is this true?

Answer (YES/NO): NO